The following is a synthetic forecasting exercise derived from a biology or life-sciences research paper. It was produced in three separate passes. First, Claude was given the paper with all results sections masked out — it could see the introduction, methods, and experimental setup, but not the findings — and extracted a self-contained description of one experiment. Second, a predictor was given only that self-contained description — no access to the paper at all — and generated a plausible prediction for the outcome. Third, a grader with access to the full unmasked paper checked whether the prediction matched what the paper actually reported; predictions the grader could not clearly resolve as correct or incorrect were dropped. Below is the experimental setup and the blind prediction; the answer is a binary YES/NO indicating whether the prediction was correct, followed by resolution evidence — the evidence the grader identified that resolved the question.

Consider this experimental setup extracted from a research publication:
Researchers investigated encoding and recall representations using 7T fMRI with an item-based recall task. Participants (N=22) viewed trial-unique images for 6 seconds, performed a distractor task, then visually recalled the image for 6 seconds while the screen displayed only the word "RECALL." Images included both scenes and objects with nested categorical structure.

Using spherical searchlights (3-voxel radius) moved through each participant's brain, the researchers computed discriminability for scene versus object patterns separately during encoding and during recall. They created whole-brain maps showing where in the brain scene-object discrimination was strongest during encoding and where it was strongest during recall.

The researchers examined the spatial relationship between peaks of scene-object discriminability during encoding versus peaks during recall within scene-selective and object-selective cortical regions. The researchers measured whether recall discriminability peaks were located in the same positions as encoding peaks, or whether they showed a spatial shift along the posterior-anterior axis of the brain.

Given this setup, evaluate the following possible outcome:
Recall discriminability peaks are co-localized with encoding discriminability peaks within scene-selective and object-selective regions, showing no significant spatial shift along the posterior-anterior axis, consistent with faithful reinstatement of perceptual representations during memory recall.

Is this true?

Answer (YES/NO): NO